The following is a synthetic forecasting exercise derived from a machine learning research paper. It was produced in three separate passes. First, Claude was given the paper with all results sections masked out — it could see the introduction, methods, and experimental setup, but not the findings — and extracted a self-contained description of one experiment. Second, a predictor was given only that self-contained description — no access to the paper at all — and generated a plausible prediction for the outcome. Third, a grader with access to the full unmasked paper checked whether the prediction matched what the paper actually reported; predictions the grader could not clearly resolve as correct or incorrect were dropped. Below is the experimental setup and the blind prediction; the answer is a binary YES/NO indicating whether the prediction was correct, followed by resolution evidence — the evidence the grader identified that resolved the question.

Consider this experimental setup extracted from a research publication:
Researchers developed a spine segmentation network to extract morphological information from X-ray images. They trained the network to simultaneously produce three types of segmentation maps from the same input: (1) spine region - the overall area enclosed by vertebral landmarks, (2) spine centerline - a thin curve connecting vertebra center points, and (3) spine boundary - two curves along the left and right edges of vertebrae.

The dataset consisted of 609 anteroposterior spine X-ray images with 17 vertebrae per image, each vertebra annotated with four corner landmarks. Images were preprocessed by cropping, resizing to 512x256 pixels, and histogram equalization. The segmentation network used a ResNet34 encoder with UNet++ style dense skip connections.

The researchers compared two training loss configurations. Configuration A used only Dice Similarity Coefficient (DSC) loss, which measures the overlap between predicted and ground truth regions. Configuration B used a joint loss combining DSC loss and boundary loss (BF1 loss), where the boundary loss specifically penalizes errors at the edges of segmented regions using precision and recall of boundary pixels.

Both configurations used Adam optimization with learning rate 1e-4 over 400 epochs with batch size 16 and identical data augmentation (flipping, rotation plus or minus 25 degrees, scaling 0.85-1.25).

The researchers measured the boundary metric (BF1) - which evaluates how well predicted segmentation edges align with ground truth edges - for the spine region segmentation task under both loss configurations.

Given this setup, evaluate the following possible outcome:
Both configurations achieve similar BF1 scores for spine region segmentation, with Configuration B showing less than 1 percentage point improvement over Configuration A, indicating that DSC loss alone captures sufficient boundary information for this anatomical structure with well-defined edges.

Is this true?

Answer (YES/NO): NO